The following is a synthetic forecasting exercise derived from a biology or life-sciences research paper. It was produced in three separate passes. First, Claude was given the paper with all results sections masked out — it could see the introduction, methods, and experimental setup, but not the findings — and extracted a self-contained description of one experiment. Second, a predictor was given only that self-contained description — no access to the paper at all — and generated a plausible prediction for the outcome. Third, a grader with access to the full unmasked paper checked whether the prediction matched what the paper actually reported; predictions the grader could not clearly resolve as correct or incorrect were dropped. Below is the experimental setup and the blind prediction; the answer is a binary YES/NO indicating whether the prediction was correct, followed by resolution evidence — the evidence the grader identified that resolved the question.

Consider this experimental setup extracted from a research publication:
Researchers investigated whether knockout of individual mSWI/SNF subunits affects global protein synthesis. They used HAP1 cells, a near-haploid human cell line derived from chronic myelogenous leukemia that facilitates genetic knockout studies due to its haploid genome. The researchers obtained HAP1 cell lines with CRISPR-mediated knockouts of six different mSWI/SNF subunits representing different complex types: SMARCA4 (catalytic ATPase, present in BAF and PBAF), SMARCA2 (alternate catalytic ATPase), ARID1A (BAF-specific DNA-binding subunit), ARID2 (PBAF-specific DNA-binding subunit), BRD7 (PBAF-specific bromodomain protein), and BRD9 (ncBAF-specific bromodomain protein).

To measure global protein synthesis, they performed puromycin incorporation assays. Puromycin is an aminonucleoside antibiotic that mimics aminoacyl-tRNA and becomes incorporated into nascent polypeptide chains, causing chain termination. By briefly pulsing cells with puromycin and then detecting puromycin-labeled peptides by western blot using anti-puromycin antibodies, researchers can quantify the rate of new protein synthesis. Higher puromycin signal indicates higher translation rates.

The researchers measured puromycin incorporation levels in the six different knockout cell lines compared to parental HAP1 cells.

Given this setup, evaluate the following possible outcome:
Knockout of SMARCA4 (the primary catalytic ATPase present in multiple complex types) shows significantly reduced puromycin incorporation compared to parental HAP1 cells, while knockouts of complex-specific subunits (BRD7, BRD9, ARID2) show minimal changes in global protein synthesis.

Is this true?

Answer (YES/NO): NO